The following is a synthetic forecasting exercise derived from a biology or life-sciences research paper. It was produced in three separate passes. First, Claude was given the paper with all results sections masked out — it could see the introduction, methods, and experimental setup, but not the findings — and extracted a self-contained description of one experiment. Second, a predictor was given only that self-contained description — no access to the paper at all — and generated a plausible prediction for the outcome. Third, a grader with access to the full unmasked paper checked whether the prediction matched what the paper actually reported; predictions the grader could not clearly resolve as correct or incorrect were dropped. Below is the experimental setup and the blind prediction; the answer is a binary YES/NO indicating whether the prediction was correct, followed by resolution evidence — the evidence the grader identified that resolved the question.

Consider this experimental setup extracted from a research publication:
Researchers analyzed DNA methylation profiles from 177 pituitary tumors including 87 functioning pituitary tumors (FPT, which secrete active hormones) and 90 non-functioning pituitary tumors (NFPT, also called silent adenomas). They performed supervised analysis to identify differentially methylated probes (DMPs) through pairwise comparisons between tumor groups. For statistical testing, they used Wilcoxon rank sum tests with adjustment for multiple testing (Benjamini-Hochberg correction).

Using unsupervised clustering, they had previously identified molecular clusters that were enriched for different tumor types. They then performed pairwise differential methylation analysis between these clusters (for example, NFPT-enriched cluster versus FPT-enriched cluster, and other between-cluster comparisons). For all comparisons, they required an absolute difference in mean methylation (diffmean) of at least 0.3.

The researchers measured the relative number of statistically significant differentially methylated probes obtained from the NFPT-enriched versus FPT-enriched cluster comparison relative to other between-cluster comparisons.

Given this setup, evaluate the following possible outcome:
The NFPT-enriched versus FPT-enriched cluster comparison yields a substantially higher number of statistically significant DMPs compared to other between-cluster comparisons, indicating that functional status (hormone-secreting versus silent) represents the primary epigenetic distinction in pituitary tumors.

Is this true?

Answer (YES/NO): YES